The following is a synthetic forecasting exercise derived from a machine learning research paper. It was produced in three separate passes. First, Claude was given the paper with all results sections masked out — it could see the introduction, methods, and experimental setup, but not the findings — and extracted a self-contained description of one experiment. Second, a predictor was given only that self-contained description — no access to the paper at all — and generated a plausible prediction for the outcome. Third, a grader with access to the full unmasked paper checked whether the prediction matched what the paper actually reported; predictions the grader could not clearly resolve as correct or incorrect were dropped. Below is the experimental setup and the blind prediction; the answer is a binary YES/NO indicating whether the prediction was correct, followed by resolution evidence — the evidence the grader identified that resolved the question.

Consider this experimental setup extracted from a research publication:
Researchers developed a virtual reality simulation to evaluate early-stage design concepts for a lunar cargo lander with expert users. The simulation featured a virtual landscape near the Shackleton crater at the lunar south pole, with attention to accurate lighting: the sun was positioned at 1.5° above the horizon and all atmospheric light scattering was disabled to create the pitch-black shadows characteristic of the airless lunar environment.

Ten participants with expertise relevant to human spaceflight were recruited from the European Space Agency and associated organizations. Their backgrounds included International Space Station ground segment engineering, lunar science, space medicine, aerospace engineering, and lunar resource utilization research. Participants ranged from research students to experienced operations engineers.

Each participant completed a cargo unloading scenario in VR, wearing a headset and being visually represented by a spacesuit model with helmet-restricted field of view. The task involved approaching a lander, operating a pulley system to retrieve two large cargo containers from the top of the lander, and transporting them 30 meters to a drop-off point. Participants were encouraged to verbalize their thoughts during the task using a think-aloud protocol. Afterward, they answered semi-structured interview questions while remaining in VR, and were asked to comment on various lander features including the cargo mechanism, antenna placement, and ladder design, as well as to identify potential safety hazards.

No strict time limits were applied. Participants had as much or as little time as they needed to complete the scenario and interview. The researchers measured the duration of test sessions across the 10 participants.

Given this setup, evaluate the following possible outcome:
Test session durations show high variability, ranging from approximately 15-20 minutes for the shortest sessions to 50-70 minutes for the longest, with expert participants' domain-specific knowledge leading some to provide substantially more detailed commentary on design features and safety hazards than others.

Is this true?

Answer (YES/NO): YES